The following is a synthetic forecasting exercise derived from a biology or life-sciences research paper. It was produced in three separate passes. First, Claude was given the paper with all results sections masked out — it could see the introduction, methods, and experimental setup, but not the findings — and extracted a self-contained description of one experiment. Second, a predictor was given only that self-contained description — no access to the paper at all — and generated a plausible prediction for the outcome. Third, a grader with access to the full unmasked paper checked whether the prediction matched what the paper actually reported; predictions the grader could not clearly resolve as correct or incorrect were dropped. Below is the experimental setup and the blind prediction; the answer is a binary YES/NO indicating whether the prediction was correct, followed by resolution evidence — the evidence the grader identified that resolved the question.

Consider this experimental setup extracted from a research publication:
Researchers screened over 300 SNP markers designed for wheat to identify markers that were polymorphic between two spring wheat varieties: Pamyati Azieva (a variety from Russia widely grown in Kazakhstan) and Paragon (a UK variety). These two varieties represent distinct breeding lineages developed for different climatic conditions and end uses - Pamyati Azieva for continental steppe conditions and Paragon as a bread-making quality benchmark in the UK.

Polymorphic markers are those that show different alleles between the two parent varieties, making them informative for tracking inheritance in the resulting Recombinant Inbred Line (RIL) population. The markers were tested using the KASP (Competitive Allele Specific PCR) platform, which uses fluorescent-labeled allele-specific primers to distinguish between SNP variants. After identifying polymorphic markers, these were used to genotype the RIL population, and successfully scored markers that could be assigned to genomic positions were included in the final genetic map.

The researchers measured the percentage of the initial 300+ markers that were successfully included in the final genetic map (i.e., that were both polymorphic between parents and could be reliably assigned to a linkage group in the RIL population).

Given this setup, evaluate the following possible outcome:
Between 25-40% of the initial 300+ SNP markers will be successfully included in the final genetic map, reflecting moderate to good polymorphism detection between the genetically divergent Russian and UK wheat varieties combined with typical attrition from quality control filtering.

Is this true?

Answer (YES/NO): NO